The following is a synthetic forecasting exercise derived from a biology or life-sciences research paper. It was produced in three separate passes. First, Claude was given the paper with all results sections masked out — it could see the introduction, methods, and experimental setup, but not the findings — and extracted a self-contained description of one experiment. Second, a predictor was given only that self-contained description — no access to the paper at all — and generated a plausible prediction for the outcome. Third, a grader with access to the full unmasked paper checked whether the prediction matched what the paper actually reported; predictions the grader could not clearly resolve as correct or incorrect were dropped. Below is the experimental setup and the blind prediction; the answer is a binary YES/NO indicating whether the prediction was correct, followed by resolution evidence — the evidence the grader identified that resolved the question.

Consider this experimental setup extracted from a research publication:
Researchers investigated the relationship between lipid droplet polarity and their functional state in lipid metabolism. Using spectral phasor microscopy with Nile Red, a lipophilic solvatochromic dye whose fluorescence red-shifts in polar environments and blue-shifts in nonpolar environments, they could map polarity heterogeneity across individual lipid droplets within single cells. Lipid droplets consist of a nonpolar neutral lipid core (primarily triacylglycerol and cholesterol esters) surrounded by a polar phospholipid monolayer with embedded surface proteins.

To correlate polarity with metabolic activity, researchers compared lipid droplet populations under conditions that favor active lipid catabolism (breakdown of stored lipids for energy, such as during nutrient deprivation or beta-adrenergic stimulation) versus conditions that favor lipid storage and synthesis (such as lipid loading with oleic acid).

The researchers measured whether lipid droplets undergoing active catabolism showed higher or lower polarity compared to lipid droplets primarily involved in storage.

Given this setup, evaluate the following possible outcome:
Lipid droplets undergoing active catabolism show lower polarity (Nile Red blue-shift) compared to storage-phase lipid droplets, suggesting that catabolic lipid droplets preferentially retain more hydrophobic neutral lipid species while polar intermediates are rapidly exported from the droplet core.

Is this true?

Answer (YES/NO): NO